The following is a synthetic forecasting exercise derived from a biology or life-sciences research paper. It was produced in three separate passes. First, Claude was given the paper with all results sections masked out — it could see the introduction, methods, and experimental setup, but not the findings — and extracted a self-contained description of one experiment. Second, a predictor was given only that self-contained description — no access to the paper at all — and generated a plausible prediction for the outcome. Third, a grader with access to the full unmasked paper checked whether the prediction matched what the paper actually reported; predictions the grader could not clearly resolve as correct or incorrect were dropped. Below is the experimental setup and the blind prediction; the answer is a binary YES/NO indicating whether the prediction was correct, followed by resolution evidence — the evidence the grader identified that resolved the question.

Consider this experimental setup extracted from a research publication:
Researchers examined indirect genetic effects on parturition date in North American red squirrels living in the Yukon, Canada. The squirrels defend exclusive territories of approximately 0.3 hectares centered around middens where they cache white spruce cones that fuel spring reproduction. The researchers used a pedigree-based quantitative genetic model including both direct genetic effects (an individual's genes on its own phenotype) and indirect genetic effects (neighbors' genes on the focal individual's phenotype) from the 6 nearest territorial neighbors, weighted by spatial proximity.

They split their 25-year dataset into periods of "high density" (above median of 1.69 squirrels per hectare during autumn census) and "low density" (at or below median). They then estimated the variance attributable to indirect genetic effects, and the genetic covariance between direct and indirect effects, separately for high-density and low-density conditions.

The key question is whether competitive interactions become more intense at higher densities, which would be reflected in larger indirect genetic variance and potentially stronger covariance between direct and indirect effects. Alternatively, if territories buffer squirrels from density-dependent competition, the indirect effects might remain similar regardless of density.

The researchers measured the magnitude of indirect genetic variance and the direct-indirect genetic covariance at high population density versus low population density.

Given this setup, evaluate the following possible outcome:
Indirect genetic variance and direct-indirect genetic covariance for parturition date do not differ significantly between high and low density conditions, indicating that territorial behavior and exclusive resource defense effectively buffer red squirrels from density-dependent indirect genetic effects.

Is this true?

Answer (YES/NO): NO